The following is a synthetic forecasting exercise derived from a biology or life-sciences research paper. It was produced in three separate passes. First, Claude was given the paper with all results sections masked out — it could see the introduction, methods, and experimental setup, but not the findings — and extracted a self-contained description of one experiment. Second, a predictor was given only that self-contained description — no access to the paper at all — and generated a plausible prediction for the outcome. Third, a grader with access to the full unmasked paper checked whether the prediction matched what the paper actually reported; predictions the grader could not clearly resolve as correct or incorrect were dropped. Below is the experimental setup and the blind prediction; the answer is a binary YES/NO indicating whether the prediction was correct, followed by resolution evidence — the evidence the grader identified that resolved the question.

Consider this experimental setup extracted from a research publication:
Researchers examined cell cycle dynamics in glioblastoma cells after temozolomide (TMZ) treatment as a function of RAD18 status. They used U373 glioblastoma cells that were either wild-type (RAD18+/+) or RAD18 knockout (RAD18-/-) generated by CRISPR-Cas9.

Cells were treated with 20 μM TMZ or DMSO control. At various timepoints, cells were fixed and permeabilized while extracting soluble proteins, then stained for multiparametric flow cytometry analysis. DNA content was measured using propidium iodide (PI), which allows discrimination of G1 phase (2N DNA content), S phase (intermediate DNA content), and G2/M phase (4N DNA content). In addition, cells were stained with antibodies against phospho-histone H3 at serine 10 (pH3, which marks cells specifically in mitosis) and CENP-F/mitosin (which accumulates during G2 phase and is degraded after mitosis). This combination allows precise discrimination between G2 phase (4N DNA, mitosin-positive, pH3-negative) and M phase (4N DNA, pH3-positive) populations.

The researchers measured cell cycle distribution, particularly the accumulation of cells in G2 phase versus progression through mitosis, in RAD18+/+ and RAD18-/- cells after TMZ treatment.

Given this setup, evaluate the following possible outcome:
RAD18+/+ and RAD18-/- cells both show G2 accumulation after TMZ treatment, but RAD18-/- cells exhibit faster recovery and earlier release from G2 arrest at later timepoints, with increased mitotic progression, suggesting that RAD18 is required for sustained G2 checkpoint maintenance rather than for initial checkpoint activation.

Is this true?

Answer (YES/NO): NO